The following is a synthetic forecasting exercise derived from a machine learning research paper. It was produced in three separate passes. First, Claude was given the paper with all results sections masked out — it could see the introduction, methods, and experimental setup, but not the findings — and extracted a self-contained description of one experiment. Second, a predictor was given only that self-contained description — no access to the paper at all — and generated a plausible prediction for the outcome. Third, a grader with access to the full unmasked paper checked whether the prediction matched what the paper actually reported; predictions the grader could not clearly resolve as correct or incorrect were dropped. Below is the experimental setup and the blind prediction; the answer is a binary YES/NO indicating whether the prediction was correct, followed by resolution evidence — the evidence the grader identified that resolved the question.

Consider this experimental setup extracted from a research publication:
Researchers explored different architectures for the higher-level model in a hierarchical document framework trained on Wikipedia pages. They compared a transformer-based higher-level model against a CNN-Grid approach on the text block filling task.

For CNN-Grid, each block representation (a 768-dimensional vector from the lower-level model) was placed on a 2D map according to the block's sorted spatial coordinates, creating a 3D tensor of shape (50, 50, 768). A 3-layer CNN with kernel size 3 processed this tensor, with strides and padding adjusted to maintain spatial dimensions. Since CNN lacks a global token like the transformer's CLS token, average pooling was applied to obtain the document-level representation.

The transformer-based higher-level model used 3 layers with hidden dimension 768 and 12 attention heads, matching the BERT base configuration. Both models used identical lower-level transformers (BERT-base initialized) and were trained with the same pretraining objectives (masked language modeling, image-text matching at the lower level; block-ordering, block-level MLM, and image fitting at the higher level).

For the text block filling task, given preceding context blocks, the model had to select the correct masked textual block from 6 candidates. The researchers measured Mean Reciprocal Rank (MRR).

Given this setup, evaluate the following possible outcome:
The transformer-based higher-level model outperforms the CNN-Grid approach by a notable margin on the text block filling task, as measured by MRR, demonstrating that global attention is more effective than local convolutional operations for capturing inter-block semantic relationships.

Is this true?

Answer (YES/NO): YES